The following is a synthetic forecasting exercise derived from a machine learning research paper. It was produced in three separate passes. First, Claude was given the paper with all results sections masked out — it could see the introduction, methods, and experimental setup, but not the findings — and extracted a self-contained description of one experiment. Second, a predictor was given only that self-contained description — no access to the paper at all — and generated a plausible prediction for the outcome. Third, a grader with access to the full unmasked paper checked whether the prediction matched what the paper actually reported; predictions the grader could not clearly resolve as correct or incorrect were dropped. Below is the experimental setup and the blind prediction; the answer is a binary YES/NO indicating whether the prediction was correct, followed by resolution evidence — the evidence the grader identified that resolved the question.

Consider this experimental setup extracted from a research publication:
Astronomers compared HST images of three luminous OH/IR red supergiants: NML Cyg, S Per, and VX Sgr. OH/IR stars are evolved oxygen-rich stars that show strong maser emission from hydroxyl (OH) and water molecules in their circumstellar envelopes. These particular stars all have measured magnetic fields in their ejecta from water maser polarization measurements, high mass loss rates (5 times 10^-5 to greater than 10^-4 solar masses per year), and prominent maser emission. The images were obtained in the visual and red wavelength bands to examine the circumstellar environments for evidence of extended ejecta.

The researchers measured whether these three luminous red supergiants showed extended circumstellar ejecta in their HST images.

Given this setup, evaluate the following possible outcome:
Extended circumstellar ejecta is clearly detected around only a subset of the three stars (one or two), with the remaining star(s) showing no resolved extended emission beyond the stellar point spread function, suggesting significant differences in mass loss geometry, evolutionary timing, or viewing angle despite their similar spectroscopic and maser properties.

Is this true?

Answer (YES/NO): NO